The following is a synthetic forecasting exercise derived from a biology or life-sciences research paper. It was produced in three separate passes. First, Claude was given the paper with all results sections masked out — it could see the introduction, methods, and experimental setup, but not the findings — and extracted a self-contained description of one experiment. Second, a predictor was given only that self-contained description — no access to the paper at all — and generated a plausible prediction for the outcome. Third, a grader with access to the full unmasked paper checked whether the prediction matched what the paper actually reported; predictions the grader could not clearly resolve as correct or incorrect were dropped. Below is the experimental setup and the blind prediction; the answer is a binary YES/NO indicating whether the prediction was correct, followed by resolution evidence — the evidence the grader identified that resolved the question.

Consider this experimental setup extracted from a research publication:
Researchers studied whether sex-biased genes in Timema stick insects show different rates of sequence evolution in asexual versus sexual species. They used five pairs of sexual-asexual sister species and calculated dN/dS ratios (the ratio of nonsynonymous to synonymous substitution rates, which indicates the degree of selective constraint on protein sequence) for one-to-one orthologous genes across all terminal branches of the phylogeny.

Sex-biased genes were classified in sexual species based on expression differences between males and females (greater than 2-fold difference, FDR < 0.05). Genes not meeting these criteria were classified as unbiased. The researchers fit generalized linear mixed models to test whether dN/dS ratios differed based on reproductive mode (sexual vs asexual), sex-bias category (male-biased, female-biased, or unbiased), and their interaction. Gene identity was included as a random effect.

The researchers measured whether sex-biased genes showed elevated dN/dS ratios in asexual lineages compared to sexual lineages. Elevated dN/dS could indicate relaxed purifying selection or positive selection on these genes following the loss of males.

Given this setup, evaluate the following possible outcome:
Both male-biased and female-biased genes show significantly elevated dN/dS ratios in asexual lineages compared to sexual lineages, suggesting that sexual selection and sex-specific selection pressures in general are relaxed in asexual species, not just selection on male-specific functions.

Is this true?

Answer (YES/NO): NO